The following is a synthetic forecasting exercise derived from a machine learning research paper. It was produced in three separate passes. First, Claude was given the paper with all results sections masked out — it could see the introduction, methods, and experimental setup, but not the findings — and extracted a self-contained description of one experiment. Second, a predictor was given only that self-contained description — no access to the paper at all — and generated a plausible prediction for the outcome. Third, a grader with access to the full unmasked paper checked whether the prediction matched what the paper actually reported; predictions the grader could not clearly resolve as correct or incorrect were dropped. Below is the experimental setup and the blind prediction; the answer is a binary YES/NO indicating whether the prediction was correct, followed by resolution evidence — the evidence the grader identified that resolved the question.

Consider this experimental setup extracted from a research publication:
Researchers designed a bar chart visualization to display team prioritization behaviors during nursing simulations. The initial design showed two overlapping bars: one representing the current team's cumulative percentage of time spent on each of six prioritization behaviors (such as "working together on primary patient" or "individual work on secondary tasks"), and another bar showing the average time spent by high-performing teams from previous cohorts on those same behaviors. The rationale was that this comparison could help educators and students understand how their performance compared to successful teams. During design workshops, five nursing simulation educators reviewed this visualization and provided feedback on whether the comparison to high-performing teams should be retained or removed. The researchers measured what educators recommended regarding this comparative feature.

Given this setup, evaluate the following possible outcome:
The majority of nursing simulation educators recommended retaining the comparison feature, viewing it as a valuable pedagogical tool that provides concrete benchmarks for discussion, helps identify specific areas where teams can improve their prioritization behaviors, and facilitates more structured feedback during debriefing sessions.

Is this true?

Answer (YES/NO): NO